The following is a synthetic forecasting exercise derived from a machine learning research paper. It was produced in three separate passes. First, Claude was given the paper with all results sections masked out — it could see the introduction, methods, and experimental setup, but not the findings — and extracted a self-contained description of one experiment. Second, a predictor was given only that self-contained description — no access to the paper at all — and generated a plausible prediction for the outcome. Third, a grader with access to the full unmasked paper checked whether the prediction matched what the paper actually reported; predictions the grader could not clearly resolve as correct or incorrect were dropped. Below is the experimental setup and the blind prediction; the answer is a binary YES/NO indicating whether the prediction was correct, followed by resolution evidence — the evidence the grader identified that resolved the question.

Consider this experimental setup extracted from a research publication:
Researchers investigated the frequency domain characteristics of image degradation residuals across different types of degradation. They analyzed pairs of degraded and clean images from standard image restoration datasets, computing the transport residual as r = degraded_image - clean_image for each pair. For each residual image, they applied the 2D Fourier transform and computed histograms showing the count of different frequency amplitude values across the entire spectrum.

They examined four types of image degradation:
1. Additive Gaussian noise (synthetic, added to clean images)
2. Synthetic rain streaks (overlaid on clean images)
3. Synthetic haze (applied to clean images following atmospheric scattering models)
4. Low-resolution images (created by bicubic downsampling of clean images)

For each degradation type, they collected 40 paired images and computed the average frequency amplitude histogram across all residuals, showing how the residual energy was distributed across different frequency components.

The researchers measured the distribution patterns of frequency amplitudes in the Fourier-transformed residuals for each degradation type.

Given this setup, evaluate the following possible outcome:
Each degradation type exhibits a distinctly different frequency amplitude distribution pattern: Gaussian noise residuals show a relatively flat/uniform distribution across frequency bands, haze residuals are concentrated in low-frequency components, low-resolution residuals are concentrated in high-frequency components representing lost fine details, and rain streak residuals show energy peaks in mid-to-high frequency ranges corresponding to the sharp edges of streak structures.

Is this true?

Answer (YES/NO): NO